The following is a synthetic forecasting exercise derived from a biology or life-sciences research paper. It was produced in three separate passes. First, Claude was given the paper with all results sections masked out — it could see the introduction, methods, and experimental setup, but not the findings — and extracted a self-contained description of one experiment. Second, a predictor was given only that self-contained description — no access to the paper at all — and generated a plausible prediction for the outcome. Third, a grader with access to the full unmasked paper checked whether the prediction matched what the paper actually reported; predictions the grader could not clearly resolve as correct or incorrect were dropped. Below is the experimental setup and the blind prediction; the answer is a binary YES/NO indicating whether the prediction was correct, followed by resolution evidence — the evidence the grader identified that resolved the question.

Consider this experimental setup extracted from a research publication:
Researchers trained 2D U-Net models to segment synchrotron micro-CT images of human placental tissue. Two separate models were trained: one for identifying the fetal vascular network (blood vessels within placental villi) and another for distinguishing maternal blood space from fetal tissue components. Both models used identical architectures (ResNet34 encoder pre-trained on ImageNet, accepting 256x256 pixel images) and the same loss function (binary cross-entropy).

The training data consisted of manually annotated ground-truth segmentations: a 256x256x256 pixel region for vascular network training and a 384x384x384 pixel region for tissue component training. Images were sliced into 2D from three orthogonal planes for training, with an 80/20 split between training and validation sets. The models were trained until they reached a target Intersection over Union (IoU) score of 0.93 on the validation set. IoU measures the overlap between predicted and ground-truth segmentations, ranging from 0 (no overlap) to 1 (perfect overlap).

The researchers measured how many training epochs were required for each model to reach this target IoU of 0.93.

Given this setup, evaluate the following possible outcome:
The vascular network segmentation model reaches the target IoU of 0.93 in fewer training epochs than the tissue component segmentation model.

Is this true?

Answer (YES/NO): YES